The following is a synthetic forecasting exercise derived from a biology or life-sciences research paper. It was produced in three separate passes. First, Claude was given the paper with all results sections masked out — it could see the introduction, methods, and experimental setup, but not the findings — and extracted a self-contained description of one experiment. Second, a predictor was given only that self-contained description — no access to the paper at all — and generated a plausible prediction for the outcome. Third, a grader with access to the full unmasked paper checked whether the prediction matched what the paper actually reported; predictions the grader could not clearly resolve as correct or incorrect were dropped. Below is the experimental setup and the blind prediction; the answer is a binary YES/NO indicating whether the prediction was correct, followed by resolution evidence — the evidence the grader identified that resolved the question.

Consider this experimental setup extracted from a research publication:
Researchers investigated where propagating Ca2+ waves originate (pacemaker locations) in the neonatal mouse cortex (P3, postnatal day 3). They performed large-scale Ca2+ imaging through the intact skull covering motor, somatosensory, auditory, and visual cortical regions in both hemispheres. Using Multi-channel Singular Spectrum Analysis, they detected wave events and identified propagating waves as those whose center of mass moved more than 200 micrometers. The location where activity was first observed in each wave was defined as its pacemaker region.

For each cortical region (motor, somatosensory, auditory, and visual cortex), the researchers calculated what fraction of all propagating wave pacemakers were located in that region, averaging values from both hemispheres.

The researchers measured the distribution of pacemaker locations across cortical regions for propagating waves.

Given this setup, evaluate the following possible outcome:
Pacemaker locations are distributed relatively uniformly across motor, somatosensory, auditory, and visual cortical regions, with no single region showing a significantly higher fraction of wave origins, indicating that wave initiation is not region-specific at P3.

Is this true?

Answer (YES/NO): NO